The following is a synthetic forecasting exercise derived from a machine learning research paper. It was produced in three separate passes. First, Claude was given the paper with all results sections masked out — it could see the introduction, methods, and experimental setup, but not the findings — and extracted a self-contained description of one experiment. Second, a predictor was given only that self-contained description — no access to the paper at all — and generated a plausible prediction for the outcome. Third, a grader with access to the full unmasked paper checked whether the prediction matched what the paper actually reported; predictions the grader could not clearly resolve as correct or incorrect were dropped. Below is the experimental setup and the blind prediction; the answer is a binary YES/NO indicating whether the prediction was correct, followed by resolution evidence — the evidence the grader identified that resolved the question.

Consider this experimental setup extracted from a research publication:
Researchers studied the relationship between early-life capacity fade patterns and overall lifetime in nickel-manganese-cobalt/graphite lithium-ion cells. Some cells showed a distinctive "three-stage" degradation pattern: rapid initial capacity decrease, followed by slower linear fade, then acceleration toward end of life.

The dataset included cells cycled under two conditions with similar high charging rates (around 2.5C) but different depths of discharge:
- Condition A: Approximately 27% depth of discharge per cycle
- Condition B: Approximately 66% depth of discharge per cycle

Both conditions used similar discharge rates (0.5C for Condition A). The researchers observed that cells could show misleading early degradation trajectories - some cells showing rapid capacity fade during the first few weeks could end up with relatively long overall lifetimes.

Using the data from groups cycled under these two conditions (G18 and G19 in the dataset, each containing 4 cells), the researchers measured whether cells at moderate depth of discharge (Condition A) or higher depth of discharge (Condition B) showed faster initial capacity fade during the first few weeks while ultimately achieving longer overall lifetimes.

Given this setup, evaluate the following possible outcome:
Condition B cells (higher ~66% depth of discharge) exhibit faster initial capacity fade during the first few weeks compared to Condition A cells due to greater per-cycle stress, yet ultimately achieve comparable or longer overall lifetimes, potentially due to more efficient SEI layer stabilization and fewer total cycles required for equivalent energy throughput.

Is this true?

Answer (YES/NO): NO